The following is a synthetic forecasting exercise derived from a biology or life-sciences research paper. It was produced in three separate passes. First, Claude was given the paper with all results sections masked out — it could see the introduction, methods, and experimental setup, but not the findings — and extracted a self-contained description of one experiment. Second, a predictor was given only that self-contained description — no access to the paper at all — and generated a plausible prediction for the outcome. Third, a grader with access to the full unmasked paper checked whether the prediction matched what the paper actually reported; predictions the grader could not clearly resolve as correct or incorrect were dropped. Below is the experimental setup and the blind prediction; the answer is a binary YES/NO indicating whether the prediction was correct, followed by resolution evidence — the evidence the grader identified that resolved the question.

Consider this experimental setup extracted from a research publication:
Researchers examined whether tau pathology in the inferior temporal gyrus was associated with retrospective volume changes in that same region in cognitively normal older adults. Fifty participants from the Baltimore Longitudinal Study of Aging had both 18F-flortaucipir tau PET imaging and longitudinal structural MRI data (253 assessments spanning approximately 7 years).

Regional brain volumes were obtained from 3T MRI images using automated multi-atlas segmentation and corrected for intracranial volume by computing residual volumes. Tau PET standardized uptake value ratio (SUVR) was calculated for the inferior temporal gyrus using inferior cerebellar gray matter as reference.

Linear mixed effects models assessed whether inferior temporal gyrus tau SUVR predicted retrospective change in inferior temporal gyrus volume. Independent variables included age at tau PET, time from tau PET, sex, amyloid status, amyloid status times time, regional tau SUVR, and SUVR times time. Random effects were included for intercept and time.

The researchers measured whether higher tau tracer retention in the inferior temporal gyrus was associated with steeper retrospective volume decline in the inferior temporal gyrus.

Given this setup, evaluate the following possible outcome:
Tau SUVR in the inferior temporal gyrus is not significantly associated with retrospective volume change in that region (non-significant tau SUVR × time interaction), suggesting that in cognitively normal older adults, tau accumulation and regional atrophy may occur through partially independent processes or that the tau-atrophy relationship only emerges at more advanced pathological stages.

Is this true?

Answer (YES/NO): YES